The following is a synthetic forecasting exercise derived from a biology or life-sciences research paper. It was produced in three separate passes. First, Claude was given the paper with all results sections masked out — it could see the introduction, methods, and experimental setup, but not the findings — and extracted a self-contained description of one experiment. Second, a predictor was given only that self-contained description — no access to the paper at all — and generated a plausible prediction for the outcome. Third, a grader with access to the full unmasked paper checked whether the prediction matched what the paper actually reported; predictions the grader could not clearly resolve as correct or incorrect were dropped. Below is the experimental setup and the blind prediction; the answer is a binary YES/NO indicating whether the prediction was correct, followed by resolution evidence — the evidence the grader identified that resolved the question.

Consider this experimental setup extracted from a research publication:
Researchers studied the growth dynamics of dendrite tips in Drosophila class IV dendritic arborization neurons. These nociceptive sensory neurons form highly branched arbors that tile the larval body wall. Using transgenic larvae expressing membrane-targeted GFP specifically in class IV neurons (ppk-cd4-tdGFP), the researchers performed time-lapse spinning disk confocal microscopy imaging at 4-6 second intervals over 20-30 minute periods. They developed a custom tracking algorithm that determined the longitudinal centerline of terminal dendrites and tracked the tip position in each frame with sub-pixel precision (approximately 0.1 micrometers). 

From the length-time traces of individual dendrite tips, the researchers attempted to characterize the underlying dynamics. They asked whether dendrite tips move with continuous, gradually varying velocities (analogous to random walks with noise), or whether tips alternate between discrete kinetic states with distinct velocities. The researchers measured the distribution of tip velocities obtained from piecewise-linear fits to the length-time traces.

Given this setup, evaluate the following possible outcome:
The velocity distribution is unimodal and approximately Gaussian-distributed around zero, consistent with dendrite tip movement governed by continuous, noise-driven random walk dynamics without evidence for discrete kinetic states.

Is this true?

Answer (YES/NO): NO